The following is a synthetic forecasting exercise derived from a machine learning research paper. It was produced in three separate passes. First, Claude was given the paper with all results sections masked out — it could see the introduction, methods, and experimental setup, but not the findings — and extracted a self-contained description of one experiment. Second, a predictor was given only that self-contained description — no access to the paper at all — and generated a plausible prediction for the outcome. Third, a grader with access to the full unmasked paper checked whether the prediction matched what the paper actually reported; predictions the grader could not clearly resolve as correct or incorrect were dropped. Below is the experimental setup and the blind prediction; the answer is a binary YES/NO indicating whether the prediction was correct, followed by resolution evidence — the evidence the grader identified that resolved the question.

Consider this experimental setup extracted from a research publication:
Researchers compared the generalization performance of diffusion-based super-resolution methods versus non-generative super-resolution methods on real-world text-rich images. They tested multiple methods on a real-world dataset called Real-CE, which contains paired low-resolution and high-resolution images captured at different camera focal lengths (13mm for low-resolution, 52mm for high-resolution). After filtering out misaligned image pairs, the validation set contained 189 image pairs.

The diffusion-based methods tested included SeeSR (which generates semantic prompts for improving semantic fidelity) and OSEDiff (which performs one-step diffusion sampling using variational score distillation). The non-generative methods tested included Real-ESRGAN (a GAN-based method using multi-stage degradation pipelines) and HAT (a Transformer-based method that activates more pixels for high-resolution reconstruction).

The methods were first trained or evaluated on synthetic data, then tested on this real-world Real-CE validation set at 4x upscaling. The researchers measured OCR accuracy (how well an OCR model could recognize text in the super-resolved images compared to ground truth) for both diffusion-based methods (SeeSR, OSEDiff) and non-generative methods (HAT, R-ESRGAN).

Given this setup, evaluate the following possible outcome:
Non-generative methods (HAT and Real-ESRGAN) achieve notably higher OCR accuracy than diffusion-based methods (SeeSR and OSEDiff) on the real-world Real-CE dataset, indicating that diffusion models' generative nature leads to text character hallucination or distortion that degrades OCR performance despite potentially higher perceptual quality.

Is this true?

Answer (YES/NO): YES